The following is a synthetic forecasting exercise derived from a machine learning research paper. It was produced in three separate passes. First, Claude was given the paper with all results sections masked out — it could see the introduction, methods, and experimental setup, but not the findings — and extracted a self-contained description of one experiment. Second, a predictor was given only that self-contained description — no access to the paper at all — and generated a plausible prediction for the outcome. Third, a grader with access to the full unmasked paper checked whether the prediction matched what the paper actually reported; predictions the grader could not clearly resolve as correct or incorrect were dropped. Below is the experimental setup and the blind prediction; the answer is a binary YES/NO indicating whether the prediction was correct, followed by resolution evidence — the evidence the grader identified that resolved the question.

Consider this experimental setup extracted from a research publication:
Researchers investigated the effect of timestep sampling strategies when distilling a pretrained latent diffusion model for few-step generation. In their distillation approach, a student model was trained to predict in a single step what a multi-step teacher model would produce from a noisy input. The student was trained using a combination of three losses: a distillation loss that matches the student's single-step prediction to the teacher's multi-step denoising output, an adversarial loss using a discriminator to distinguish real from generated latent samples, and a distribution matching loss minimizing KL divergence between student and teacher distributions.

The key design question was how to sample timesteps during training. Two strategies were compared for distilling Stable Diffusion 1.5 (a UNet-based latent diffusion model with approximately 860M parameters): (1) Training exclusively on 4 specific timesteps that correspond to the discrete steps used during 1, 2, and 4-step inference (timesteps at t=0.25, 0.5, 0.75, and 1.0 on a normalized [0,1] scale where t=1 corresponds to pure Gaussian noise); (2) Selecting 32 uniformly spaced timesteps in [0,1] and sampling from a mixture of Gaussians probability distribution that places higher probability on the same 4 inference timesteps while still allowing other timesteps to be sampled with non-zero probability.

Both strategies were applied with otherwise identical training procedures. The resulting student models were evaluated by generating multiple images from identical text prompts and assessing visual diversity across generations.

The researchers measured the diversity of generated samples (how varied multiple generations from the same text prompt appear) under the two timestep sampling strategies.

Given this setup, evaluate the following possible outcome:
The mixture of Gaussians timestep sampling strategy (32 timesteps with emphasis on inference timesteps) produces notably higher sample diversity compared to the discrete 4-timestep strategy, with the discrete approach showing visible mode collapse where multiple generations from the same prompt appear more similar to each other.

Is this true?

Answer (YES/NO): YES